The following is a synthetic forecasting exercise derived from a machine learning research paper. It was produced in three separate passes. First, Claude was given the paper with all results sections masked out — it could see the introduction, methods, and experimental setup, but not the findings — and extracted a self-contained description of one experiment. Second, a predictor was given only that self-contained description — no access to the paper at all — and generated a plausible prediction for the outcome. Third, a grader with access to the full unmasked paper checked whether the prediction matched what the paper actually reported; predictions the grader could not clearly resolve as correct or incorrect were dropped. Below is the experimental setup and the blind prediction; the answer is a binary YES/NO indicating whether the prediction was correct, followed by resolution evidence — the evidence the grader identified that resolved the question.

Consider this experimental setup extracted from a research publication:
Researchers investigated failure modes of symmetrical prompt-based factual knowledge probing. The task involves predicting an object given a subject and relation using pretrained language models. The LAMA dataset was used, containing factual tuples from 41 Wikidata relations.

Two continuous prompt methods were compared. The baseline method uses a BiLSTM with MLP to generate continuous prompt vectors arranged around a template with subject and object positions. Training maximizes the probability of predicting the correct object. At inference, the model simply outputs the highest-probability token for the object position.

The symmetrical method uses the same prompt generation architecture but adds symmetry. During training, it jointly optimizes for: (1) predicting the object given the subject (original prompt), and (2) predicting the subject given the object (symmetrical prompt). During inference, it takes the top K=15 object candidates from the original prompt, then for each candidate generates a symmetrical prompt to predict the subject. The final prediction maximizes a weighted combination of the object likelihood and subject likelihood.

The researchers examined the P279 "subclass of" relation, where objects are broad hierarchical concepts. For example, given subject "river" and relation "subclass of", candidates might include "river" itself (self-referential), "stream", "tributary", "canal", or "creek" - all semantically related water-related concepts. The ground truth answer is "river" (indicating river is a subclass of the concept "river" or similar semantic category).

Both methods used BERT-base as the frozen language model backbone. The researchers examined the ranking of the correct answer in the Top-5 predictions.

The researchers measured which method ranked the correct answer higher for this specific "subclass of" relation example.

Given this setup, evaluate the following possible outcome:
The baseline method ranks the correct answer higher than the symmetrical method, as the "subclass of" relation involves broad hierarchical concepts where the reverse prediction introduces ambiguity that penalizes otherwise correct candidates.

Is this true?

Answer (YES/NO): YES